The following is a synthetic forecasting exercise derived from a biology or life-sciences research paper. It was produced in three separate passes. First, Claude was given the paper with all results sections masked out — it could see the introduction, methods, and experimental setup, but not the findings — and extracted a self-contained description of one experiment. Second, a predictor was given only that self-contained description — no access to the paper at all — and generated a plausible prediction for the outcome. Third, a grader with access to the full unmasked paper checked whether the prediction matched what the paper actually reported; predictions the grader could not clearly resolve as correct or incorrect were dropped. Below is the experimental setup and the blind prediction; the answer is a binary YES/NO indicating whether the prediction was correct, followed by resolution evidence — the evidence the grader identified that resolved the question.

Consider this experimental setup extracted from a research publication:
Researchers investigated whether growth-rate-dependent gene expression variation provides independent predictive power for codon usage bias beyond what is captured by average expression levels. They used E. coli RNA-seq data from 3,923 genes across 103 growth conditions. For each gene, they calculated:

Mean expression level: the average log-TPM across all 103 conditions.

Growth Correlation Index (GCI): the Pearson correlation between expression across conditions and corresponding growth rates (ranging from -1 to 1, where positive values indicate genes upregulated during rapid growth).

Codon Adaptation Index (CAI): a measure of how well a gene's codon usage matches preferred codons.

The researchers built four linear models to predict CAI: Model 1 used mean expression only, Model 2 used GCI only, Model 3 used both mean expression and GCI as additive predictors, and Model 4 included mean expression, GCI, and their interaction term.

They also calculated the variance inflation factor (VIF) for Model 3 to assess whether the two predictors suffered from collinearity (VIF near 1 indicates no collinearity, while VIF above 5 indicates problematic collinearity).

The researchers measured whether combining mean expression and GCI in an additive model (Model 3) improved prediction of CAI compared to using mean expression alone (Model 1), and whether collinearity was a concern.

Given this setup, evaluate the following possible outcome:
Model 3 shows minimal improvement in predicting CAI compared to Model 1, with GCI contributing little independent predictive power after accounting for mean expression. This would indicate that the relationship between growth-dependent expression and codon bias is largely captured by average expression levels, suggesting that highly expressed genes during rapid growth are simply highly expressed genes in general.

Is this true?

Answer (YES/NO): NO